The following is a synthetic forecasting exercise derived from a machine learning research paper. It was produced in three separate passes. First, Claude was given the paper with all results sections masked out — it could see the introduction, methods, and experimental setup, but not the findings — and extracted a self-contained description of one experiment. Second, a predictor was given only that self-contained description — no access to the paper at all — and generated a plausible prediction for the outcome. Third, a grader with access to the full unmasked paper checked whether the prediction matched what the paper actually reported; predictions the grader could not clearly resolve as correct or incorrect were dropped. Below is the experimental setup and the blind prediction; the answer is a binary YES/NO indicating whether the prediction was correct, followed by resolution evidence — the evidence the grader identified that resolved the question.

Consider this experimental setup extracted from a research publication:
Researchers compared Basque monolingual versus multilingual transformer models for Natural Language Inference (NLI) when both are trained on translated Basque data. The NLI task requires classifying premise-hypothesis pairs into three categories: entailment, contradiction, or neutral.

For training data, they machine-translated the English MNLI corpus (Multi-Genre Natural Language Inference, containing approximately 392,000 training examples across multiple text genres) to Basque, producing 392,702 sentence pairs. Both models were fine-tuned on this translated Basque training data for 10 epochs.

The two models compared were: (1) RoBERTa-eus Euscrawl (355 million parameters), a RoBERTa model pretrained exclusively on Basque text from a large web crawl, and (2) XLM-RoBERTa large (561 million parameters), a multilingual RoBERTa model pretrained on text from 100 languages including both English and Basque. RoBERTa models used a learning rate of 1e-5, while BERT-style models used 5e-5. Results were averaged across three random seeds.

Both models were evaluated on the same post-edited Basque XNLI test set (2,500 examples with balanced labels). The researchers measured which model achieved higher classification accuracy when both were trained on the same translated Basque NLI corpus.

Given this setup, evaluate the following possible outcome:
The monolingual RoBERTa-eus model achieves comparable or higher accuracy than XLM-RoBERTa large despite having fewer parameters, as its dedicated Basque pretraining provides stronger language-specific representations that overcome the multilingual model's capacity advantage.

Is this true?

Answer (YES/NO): NO